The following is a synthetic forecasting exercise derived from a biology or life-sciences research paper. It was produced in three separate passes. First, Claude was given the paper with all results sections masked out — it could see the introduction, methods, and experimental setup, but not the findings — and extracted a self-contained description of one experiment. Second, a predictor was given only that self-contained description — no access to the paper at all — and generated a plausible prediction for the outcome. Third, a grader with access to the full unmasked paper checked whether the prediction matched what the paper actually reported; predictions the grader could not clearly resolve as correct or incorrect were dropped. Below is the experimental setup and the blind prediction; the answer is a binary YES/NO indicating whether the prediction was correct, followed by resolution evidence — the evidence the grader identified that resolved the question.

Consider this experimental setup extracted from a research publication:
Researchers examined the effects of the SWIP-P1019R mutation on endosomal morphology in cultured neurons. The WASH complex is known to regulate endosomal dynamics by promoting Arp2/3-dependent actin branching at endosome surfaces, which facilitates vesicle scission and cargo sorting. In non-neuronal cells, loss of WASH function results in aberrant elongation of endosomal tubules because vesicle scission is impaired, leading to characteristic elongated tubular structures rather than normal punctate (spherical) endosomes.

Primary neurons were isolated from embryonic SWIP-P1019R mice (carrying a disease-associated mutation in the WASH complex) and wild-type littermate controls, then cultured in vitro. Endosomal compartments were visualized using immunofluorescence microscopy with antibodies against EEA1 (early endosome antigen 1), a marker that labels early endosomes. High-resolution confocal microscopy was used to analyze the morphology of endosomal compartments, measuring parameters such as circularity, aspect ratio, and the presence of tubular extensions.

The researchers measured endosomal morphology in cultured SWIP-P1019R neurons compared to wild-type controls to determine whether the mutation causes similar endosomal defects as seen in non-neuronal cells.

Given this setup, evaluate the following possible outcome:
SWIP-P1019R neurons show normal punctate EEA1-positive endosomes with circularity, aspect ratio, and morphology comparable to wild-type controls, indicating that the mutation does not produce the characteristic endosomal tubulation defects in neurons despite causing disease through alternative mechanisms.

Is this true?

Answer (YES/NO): NO